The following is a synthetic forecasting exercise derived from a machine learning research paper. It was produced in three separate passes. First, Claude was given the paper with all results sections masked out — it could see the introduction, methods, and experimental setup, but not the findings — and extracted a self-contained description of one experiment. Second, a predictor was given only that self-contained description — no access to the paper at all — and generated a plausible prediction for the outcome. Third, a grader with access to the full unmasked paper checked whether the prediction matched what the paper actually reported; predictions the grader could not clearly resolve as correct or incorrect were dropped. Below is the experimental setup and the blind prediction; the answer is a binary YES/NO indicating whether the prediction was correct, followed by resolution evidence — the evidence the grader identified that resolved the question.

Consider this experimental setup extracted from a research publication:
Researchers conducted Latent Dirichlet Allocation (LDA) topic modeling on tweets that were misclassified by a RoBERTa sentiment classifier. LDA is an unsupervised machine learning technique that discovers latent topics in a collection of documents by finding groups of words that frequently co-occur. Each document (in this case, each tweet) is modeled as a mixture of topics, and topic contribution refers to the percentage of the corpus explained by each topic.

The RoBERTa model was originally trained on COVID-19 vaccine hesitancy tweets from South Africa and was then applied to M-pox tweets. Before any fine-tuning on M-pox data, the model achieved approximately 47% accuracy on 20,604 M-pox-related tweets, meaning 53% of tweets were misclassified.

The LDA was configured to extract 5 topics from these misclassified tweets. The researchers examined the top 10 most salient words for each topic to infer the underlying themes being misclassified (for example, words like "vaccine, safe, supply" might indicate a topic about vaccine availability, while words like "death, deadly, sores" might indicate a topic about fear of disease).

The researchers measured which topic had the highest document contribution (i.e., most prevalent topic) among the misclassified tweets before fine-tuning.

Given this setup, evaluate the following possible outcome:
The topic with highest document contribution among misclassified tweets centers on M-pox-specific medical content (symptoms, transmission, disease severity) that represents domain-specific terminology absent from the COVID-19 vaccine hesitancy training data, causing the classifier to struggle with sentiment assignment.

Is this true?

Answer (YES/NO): NO